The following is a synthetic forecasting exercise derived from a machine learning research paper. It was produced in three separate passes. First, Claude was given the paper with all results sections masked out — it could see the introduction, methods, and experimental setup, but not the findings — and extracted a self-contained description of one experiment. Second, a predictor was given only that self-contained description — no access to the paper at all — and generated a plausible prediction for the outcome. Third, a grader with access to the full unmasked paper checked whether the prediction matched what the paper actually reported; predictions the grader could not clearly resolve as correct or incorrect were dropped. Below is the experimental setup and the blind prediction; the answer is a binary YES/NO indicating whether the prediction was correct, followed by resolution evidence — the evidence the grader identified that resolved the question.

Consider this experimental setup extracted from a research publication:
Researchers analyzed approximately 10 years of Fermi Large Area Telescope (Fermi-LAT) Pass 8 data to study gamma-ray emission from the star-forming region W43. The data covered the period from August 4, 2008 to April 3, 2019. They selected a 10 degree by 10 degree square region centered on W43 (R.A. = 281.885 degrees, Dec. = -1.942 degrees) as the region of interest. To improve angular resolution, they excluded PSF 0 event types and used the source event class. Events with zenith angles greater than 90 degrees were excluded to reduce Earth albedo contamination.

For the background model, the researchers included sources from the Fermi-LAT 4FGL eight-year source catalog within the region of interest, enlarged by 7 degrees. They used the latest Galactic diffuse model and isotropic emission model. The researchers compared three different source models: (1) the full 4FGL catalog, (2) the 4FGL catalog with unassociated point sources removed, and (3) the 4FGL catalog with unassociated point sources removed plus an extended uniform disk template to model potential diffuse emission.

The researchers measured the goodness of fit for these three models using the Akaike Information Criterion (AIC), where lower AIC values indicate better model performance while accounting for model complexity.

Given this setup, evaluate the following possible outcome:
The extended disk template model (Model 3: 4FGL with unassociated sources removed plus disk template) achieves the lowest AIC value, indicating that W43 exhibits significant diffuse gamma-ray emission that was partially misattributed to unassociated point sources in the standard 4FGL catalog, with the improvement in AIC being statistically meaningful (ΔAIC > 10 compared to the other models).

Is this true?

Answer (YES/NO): YES